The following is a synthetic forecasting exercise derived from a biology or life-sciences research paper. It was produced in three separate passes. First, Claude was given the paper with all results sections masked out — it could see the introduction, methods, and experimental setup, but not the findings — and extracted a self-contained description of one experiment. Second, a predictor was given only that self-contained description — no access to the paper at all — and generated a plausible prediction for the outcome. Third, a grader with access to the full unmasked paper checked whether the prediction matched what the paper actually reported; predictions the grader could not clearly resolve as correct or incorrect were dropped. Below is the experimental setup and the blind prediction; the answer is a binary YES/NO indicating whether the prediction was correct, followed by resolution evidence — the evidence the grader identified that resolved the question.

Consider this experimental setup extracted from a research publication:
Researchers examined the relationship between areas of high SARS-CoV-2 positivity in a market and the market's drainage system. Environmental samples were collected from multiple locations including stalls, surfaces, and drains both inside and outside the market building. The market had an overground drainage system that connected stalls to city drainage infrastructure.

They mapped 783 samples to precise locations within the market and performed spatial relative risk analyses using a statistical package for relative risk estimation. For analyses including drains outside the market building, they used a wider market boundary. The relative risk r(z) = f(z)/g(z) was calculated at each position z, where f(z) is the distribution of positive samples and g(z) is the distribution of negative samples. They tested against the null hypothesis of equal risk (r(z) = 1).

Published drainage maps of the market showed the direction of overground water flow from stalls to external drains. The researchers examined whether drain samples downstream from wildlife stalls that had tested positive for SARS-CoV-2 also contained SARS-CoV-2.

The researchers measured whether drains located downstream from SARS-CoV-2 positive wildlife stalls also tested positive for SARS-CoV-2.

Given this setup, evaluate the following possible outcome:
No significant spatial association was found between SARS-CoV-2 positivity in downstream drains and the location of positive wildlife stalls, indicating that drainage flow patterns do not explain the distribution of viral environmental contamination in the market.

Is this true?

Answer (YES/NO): NO